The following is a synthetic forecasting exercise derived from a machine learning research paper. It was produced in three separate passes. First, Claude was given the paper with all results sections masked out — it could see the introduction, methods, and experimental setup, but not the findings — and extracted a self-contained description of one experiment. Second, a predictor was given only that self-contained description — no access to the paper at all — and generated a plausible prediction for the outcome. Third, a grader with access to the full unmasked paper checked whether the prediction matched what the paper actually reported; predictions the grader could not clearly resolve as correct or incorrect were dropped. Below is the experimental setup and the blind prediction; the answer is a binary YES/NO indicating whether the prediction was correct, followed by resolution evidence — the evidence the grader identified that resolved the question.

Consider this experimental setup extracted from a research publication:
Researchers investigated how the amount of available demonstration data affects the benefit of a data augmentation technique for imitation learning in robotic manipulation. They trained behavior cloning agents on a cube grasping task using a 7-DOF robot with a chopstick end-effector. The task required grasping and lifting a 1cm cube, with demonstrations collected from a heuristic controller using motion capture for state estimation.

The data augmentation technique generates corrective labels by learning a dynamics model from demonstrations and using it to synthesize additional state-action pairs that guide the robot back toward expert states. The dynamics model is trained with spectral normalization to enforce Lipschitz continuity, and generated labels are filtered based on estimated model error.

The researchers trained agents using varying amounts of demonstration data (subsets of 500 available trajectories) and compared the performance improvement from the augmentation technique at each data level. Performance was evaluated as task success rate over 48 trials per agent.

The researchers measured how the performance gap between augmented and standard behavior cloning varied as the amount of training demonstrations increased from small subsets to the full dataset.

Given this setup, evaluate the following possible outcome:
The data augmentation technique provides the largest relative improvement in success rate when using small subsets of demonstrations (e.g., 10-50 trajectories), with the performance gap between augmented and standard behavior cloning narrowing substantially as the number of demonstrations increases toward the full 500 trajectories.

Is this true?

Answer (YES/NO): YES